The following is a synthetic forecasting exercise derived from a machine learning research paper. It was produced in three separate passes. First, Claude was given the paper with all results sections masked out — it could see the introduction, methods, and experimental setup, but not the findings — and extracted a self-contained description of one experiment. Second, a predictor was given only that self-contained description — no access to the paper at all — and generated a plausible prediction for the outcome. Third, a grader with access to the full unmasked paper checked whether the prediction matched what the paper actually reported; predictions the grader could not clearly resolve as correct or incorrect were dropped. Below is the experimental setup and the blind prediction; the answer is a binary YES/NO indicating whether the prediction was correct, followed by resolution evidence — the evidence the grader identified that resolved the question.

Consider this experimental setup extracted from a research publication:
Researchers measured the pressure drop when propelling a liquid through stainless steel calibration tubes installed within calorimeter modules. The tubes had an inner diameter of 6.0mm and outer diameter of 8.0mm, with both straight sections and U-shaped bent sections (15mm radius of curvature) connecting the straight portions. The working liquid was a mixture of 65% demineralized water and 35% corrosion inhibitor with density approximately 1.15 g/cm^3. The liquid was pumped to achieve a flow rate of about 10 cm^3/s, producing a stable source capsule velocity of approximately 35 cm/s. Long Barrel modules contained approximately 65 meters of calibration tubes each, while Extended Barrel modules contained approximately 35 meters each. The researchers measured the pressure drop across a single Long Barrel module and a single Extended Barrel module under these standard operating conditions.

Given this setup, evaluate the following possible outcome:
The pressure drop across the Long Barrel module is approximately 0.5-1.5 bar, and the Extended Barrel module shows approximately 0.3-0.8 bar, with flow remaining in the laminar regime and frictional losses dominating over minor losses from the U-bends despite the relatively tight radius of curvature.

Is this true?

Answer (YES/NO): NO